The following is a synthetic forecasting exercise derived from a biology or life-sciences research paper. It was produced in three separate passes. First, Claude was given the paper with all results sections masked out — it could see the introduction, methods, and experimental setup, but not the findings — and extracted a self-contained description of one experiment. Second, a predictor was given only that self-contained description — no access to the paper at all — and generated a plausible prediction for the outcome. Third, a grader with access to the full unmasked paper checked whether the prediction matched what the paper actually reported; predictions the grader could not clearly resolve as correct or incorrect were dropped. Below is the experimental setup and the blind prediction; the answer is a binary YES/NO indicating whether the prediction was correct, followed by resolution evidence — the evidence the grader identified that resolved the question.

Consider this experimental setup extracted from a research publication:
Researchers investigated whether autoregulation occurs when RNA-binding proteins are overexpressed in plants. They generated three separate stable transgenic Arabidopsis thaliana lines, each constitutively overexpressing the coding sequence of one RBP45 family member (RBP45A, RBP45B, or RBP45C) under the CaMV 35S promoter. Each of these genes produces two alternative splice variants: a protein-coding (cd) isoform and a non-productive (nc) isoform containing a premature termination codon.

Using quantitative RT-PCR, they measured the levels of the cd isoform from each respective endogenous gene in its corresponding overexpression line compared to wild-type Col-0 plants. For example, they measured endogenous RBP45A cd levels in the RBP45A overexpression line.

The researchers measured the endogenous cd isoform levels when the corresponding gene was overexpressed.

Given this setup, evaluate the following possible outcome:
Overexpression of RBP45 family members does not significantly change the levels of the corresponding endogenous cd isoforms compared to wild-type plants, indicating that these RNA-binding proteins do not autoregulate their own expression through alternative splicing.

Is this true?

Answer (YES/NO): NO